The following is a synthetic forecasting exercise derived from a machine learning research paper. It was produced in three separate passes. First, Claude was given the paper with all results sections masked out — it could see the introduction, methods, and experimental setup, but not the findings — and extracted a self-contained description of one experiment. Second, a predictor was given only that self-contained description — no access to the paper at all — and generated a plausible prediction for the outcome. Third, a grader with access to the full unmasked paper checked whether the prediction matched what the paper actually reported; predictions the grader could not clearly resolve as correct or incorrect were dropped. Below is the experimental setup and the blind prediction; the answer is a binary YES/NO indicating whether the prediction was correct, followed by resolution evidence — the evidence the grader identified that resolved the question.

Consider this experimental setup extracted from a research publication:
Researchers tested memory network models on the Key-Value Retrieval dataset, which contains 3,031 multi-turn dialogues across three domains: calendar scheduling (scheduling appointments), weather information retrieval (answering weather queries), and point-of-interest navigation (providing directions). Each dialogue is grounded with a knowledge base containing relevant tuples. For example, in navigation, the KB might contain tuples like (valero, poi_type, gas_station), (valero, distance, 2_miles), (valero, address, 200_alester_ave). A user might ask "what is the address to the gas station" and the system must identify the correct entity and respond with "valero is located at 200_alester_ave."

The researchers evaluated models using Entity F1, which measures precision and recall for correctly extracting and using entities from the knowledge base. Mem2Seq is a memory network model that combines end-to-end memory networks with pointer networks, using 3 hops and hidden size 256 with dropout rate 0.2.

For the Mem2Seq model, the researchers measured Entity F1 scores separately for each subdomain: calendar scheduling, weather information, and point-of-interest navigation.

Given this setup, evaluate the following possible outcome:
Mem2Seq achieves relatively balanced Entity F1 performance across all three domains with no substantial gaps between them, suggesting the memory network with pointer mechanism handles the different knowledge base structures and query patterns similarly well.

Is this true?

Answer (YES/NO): NO